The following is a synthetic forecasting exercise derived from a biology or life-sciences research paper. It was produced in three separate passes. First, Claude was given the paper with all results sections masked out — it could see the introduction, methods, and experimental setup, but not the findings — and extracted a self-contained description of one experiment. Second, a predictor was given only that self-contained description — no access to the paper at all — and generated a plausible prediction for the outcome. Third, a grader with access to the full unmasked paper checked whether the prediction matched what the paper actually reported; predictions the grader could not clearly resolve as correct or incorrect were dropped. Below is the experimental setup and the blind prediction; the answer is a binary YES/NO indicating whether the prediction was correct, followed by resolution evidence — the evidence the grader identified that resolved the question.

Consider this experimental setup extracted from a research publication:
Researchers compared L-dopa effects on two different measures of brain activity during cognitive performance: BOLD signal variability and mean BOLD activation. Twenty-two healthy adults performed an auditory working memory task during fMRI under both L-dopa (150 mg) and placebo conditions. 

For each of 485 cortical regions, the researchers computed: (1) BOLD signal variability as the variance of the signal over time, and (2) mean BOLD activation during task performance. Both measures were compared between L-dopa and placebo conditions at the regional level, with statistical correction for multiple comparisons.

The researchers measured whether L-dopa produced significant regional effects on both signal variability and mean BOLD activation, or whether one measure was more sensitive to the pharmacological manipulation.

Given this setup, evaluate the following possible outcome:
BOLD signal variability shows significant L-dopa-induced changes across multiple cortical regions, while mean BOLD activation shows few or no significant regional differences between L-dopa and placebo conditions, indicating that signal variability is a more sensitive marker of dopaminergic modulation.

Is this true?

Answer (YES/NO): YES